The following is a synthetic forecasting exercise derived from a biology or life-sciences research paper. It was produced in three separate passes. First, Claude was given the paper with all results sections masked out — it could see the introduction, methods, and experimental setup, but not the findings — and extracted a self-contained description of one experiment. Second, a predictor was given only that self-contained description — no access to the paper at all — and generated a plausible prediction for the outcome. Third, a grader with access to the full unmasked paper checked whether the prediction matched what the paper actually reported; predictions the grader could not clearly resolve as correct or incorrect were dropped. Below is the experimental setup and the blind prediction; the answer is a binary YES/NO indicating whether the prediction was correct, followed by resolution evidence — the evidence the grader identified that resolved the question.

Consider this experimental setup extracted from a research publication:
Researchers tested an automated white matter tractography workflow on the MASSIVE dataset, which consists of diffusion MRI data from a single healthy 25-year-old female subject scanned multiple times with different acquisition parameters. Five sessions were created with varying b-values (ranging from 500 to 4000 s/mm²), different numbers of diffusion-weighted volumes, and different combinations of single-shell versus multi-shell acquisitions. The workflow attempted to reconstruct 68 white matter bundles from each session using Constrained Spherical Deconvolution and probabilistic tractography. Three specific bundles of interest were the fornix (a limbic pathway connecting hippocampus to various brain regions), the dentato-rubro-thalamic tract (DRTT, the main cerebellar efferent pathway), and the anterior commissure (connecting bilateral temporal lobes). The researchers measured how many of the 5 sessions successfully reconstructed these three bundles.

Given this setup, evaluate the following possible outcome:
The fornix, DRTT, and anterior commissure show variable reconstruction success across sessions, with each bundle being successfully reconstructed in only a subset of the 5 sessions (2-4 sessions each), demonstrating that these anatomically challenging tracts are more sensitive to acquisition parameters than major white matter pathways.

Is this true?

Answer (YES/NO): NO